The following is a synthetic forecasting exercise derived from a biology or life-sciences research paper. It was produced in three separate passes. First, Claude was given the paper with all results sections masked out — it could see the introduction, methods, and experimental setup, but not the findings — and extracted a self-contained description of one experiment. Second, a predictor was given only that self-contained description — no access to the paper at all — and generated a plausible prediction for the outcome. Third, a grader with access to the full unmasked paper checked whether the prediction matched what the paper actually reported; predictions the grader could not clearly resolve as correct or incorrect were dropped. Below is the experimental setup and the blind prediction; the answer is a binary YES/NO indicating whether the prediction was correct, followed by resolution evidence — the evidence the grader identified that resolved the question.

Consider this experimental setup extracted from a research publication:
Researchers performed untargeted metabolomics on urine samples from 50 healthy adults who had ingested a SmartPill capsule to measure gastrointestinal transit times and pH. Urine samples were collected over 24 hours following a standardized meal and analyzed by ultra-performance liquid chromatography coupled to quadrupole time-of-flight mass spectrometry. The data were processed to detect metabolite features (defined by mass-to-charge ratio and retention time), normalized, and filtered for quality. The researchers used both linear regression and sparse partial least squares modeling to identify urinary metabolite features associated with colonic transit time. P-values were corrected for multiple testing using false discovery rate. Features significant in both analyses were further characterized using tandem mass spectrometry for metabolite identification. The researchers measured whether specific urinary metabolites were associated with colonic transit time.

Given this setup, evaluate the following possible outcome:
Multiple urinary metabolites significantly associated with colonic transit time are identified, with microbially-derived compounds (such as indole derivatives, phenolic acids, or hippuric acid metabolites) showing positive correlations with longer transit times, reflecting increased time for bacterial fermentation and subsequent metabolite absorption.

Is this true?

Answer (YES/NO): YES